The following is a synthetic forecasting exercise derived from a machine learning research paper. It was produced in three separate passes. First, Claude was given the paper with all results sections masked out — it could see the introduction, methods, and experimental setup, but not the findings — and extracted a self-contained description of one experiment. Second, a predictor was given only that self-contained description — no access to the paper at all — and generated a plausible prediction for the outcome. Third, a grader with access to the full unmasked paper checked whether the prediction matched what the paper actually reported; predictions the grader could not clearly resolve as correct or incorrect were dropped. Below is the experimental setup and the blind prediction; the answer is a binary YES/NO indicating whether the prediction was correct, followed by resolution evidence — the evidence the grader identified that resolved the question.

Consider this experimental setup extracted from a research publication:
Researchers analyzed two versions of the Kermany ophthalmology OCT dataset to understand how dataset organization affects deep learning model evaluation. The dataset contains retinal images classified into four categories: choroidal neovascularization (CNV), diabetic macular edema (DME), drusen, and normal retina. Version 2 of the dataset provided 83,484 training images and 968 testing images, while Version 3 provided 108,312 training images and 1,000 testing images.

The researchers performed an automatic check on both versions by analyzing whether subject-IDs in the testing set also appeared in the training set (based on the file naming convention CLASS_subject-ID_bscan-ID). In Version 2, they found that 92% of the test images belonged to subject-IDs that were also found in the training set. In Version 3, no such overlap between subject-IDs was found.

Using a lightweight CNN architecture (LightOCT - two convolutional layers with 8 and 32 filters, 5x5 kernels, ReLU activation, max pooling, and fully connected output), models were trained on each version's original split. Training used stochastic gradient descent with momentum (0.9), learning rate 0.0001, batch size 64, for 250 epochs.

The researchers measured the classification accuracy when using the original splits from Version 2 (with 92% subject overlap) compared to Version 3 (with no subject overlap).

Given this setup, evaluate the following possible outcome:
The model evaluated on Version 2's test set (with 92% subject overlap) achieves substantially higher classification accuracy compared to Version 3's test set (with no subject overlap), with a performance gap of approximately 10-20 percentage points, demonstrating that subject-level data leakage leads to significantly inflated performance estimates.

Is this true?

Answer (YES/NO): NO